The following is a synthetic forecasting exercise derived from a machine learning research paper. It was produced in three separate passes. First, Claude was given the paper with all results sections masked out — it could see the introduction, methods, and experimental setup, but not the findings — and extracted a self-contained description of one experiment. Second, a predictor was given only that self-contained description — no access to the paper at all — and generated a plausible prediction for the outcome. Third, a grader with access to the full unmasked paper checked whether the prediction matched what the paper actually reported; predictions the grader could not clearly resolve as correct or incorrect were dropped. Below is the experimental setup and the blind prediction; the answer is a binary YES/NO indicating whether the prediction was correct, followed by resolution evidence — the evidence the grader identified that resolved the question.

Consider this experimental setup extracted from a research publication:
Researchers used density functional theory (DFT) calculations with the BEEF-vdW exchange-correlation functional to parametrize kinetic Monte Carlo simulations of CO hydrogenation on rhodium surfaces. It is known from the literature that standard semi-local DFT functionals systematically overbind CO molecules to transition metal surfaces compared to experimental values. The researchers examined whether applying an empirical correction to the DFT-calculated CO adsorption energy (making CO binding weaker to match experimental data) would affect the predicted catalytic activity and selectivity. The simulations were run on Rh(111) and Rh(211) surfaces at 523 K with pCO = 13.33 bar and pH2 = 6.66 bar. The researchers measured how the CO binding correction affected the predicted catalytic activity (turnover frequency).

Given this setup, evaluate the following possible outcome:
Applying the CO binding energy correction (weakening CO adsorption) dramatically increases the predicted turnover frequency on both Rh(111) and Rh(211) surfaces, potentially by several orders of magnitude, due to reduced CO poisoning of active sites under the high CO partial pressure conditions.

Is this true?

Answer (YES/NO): YES